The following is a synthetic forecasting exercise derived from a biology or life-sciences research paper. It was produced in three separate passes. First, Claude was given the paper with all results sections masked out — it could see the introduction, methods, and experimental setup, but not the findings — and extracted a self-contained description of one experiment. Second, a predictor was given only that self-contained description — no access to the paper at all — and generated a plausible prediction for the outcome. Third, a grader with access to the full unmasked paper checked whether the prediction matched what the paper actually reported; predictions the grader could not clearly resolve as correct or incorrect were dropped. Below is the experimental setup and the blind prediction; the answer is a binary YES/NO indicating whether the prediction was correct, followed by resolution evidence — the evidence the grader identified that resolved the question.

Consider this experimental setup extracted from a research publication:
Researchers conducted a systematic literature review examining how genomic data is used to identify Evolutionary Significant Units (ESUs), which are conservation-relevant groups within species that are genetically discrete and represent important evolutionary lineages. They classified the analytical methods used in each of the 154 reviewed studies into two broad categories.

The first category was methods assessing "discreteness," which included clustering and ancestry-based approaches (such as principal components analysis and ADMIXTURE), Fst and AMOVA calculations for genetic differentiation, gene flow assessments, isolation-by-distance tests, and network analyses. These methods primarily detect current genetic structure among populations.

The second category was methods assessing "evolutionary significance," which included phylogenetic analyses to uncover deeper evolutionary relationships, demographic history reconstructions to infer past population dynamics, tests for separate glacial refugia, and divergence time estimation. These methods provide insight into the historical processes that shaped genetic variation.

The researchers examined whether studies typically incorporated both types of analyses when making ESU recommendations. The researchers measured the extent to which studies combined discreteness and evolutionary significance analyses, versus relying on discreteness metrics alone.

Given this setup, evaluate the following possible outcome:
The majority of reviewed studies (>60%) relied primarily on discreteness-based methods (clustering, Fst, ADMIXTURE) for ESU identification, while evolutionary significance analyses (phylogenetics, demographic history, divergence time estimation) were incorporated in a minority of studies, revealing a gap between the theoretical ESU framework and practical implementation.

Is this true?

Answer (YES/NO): NO